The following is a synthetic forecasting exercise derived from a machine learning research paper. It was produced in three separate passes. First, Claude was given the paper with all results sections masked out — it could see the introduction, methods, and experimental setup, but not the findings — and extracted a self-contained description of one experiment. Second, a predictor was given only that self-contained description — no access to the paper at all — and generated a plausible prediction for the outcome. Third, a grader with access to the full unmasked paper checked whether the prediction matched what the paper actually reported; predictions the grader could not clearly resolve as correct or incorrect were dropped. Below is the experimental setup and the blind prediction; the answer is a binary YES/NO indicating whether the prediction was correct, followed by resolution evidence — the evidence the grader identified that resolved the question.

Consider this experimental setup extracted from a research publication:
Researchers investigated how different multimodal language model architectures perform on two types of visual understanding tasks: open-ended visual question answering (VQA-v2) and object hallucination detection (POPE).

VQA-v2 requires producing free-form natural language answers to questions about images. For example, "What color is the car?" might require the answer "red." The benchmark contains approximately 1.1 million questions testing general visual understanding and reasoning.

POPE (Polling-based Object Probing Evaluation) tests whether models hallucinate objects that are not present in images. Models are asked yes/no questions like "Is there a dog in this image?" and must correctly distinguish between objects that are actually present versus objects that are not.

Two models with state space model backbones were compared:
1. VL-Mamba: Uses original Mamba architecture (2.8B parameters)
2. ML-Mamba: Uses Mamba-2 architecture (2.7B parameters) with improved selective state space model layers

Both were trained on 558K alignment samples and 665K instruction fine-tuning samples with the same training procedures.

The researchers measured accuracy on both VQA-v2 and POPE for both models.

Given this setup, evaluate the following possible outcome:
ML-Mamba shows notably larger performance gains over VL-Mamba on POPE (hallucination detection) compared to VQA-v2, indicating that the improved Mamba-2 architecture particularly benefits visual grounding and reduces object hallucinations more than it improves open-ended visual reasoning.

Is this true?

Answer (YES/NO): NO